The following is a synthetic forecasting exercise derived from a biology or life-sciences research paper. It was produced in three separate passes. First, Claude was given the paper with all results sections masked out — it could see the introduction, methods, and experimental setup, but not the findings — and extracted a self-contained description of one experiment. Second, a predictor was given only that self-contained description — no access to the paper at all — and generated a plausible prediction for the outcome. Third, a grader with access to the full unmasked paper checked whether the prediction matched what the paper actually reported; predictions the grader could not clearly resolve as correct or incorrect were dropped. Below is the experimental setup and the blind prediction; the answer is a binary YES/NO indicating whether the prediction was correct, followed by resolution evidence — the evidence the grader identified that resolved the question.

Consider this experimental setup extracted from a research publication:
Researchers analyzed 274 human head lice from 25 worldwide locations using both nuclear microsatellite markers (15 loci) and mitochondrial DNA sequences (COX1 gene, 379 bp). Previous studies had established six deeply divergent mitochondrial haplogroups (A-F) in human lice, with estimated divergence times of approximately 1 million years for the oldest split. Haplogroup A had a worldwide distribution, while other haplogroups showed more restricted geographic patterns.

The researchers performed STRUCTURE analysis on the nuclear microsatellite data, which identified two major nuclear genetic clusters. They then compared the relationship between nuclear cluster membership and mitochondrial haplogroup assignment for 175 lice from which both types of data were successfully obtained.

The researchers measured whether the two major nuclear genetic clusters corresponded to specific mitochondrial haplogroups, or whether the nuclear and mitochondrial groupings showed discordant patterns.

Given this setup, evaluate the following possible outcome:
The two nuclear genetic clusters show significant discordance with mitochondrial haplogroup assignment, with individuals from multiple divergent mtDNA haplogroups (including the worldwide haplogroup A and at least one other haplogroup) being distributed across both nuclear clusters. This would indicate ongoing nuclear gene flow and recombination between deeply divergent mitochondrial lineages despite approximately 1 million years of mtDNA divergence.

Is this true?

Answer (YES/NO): YES